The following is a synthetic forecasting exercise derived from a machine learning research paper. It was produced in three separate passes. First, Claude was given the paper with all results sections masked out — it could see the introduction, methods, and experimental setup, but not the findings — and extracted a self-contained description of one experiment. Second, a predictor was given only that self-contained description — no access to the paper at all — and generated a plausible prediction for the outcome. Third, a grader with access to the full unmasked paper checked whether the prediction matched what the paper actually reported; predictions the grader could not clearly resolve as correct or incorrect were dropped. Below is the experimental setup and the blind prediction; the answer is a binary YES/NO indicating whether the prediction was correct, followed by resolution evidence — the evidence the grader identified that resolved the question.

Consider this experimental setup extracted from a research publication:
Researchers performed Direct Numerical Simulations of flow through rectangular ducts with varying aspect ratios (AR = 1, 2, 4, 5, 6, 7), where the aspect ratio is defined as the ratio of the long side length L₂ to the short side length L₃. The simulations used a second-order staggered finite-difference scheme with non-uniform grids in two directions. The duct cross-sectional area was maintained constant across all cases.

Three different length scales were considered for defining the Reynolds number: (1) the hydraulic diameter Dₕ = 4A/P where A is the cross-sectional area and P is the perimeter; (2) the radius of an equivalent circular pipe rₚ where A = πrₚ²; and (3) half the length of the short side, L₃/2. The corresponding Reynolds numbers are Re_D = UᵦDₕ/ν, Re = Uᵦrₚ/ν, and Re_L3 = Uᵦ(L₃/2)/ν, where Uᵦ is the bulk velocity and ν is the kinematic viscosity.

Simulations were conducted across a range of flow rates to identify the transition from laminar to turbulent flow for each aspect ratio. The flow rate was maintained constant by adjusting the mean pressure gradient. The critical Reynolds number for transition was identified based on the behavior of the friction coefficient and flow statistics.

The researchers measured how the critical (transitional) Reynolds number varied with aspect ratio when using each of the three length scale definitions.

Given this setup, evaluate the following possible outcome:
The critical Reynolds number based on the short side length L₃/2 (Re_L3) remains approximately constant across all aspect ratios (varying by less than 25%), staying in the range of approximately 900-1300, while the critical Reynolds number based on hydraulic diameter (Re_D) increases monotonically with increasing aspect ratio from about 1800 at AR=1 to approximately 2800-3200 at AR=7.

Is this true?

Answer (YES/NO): NO